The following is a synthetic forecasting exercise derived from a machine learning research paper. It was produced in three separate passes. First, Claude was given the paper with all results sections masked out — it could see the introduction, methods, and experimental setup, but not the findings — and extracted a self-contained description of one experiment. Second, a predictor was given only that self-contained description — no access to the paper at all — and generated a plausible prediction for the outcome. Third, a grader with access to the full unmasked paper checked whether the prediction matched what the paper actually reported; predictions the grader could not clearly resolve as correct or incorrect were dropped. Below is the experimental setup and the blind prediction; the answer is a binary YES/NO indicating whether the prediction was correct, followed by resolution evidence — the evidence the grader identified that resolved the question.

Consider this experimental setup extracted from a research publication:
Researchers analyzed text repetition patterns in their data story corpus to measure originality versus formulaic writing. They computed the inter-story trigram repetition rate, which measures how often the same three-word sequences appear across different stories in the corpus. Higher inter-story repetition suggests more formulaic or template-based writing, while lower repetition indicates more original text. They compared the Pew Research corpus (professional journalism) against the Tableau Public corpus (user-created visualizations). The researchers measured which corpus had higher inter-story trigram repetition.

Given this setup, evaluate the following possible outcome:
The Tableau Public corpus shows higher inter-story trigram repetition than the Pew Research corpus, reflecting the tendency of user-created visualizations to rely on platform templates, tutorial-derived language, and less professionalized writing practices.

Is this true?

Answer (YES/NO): NO